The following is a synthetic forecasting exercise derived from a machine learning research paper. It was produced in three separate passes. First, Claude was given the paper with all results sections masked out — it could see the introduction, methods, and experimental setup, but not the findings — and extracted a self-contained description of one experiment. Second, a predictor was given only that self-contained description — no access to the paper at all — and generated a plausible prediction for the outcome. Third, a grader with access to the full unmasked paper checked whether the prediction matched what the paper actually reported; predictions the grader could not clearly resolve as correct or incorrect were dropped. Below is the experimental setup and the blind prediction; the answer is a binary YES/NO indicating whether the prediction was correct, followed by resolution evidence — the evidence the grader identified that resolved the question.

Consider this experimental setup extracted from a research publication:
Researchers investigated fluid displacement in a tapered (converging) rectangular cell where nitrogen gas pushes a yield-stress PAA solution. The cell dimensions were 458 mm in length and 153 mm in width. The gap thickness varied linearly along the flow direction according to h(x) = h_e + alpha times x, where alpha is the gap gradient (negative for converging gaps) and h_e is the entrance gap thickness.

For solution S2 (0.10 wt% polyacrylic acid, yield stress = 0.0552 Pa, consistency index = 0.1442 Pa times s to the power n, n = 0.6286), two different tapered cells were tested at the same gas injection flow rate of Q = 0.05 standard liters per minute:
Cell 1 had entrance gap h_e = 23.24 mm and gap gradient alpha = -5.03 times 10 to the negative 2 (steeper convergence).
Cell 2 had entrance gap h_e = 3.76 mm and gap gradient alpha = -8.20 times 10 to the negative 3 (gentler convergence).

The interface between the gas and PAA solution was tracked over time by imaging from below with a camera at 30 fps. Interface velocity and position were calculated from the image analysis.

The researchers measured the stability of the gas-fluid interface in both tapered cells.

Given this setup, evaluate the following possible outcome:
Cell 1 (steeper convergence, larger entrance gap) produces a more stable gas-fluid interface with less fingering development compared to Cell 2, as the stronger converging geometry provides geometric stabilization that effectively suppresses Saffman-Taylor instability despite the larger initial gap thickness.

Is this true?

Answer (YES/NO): YES